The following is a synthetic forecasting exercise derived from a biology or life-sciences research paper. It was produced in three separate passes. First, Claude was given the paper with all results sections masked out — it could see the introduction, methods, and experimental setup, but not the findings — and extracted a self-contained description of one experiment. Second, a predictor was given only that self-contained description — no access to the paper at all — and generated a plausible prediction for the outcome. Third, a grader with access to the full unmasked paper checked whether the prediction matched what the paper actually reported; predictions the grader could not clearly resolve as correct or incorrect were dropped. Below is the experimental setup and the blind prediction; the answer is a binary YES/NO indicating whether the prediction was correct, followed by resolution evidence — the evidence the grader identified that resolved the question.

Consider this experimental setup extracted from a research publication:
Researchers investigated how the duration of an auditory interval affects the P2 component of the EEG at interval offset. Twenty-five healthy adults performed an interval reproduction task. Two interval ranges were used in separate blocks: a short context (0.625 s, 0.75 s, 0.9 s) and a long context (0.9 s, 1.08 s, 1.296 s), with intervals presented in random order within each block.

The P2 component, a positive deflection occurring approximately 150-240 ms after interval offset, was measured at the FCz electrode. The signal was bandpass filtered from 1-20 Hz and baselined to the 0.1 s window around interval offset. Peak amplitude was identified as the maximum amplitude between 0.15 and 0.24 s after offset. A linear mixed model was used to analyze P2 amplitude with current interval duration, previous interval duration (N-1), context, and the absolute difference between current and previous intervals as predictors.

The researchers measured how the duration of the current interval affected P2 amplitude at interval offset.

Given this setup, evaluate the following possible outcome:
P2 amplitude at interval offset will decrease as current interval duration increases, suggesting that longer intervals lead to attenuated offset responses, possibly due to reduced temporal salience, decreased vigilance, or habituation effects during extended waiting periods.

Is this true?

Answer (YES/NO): NO